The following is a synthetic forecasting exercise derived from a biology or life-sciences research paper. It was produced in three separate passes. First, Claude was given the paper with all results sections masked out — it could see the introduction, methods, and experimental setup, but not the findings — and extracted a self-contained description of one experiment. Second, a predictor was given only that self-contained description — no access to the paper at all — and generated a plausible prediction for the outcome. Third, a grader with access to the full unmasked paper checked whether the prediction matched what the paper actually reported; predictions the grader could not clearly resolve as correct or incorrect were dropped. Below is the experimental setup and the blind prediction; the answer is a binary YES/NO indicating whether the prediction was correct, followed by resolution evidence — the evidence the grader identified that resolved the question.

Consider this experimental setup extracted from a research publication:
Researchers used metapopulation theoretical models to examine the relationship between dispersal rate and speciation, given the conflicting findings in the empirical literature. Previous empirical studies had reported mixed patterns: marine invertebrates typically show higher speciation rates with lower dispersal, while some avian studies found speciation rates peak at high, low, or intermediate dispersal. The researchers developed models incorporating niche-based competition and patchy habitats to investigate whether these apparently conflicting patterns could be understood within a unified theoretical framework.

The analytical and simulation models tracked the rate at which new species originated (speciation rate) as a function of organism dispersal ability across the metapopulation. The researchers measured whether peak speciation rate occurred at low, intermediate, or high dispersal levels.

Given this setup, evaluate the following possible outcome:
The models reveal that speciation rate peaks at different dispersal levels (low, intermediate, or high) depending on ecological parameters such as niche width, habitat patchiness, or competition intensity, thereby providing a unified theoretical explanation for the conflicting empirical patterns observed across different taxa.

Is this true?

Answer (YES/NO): NO